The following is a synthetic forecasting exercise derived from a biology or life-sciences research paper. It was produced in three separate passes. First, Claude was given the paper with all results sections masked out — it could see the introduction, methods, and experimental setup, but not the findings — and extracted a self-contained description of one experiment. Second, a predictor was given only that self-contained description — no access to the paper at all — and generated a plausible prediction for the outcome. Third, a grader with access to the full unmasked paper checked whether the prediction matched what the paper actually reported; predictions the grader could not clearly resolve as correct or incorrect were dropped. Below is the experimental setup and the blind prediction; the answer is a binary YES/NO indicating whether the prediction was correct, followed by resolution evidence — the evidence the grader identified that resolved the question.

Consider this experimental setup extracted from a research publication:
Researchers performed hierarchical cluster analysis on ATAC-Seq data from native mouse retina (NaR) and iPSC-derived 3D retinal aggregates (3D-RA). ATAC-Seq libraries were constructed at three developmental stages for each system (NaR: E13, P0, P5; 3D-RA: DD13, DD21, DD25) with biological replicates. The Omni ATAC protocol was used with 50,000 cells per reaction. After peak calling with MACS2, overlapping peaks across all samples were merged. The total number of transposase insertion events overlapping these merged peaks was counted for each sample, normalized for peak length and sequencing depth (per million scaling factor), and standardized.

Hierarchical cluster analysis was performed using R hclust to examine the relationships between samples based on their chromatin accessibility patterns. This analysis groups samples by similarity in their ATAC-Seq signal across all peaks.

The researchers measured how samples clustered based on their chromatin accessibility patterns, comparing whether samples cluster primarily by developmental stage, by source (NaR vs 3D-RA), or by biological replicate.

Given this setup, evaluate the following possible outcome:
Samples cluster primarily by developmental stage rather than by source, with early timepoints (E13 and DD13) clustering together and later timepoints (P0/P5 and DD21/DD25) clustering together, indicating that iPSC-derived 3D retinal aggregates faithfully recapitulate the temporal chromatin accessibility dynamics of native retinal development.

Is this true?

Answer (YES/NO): NO